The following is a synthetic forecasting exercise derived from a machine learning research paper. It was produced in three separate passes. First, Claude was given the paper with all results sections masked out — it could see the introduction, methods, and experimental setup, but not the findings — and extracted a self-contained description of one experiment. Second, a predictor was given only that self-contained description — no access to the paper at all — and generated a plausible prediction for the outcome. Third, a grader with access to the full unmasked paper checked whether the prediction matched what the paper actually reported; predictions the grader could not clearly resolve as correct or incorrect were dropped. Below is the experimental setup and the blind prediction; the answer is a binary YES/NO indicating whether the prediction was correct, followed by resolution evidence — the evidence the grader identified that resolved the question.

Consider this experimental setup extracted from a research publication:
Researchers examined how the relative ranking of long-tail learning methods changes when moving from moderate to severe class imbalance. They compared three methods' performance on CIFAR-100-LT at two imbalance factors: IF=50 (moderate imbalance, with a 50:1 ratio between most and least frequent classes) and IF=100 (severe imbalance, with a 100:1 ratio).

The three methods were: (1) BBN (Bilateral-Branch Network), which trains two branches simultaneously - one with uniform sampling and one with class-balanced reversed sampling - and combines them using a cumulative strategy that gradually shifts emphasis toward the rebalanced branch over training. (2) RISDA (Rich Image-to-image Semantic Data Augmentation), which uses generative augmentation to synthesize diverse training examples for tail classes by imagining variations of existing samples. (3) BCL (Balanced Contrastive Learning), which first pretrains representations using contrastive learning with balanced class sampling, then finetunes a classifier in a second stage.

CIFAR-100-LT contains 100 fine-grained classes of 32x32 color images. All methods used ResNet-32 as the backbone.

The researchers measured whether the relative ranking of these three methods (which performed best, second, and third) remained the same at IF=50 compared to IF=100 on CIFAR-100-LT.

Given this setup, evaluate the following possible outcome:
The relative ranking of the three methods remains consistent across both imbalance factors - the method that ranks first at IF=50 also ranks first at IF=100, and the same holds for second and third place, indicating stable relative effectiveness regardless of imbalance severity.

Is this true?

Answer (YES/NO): YES